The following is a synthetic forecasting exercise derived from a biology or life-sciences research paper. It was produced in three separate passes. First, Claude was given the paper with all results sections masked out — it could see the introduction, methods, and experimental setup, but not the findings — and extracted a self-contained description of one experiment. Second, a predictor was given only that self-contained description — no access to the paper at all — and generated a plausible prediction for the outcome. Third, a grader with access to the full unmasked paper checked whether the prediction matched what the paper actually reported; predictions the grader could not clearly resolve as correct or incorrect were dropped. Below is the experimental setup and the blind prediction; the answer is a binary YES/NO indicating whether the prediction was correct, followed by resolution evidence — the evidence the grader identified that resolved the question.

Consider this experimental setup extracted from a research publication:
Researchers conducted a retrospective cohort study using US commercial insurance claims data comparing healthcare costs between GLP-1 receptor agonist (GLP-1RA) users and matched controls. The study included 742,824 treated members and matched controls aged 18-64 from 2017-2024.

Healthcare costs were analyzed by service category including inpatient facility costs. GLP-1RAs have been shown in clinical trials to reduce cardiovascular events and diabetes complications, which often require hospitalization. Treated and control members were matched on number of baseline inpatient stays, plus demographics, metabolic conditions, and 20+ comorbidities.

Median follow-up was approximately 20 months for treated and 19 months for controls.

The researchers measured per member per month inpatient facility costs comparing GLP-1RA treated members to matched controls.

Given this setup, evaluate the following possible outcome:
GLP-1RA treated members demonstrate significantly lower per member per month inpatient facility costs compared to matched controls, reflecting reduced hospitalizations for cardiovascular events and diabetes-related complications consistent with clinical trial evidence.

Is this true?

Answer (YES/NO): YES